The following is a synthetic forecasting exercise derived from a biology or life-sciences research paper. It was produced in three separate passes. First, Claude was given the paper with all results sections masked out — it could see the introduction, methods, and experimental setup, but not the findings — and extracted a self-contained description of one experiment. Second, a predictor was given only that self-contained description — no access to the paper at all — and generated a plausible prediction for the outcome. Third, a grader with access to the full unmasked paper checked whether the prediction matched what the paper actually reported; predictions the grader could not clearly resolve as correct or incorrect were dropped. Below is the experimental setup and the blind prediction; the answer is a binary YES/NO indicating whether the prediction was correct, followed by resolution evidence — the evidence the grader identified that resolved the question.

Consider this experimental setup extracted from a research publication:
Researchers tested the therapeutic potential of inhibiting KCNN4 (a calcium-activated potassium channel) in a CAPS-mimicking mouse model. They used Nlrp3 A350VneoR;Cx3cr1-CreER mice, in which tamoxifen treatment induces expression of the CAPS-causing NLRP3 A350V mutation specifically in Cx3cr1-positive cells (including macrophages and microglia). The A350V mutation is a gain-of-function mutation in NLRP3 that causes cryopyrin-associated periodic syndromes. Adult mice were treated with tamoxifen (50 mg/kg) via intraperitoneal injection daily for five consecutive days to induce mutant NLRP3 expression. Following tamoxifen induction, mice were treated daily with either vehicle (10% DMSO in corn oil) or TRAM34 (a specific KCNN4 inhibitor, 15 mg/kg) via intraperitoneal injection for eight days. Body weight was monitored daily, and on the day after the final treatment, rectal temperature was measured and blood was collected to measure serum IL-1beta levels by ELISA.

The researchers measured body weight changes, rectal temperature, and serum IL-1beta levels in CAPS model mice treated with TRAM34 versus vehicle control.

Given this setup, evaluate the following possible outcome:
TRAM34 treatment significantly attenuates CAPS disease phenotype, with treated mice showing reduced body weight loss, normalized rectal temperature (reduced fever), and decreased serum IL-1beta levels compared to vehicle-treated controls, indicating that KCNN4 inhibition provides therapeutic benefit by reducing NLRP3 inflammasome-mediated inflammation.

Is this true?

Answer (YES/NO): YES